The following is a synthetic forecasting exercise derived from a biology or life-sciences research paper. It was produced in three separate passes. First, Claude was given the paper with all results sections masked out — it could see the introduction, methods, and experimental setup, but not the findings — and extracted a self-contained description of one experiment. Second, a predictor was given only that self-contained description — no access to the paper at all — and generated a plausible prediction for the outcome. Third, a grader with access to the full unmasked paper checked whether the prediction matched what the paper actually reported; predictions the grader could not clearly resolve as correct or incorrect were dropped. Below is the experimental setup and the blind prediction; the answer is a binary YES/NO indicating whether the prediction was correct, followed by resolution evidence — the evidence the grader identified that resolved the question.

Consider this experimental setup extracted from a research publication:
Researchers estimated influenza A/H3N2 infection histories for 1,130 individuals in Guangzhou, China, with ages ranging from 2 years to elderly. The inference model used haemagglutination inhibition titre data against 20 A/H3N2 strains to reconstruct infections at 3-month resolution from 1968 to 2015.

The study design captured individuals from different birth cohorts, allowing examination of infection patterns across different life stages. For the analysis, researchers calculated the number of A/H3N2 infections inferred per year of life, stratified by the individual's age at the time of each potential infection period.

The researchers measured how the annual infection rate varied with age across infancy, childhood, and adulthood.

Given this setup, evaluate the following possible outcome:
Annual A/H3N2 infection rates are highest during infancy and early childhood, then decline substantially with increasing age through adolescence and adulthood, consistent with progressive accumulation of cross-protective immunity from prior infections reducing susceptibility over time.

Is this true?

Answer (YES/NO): NO